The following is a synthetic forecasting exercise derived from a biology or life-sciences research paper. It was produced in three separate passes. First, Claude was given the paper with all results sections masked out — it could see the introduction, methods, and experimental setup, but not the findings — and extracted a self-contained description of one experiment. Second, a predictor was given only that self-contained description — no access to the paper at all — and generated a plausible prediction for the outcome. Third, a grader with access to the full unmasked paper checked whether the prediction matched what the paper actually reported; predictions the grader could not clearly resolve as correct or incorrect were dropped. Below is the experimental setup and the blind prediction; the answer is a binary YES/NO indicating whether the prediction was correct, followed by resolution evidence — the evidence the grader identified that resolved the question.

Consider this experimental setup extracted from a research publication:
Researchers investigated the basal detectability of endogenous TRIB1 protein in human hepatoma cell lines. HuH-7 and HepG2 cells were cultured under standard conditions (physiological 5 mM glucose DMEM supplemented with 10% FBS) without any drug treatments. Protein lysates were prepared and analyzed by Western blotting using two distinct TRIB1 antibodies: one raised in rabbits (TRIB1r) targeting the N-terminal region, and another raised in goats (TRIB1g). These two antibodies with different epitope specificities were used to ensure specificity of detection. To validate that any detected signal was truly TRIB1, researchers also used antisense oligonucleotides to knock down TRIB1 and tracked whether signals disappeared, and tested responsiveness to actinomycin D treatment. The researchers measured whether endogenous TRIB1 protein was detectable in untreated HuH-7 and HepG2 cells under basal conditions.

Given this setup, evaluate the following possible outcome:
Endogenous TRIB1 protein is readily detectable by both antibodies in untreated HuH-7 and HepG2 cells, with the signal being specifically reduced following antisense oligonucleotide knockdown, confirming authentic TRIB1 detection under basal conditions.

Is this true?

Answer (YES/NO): NO